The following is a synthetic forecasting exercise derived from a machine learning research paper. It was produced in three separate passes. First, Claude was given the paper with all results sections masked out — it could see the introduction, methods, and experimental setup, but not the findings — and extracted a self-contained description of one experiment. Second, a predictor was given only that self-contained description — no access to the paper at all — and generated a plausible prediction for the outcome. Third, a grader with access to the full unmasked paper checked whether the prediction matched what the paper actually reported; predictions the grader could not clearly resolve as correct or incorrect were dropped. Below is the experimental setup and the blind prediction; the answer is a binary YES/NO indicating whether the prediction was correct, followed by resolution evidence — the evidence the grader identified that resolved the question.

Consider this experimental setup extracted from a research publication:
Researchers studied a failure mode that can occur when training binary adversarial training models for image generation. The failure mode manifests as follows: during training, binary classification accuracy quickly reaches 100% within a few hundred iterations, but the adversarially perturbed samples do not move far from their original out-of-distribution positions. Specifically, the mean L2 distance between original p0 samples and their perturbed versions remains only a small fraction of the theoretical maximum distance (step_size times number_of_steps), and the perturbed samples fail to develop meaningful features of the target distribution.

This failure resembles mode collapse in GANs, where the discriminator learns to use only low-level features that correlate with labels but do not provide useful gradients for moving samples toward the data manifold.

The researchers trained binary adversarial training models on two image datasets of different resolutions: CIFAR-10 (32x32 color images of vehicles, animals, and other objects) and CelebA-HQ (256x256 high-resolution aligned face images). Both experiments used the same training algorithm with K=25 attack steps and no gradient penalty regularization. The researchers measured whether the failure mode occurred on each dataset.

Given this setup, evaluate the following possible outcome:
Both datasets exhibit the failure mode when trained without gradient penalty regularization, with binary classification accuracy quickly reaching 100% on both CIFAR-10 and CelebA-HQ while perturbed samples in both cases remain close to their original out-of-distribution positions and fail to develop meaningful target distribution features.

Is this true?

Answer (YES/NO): NO